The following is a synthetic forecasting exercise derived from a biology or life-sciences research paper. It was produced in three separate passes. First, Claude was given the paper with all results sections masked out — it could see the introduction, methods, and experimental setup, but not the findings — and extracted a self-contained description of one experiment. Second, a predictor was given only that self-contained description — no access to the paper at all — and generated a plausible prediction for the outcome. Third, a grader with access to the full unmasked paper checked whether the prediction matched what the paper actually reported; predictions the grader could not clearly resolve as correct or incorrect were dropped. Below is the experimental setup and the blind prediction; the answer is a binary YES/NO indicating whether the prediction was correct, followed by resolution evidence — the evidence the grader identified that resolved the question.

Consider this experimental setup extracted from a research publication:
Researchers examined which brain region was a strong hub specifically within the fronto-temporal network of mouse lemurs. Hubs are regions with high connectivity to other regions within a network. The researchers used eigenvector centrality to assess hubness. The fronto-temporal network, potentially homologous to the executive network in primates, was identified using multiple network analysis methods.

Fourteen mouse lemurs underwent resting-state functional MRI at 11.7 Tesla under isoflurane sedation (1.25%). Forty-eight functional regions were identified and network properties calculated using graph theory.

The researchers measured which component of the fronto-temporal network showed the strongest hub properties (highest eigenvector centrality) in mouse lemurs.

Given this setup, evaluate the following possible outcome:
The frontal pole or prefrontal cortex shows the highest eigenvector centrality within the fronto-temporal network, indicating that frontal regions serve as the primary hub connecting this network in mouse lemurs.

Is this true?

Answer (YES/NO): NO